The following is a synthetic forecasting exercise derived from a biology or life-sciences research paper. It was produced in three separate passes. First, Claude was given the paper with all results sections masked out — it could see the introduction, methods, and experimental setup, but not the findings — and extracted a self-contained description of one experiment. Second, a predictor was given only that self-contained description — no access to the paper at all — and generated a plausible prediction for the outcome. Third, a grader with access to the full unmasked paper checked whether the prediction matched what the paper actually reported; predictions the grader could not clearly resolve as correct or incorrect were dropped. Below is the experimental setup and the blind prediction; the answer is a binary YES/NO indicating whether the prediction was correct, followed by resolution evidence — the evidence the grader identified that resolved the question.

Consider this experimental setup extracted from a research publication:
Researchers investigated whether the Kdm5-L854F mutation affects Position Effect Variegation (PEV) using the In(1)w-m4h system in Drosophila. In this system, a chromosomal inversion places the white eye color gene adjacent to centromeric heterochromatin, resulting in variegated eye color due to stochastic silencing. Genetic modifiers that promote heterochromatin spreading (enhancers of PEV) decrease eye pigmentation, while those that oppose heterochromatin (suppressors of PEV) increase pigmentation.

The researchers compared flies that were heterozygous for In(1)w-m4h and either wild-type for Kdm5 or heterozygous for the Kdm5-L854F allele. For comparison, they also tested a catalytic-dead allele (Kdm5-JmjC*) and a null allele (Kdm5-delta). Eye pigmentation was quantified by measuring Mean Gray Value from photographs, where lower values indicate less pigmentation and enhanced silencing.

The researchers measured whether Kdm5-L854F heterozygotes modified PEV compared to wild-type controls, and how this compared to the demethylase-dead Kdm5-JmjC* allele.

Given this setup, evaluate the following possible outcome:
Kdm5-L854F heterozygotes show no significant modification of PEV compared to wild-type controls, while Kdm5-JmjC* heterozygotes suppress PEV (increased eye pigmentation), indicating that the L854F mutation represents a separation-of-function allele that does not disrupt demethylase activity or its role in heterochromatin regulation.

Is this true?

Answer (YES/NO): NO